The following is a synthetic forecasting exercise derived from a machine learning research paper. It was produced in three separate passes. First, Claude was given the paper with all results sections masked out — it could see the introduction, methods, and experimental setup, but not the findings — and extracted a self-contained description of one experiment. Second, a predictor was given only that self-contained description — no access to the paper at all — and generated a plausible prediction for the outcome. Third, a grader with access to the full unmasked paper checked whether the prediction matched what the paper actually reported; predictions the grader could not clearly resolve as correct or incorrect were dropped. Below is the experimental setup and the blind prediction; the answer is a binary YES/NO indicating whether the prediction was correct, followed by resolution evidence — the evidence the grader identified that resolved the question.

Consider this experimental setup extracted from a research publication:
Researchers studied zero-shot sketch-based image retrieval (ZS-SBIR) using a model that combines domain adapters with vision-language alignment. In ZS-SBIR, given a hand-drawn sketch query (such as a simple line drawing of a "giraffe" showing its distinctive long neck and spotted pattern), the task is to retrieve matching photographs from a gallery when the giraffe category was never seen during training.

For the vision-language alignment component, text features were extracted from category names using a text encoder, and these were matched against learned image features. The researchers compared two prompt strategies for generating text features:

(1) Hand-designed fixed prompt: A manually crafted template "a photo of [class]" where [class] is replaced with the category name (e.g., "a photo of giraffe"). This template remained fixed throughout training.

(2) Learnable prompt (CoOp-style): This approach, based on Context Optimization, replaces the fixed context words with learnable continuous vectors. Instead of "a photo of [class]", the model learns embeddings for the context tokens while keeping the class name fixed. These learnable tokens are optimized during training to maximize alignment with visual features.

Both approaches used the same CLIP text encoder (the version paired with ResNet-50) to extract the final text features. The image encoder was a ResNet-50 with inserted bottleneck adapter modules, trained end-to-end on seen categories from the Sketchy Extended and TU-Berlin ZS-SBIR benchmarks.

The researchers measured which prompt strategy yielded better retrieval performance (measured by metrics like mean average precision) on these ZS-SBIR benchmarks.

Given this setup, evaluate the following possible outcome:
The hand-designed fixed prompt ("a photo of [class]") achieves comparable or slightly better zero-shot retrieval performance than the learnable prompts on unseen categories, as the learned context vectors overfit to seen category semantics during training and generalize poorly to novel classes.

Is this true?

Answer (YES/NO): YES